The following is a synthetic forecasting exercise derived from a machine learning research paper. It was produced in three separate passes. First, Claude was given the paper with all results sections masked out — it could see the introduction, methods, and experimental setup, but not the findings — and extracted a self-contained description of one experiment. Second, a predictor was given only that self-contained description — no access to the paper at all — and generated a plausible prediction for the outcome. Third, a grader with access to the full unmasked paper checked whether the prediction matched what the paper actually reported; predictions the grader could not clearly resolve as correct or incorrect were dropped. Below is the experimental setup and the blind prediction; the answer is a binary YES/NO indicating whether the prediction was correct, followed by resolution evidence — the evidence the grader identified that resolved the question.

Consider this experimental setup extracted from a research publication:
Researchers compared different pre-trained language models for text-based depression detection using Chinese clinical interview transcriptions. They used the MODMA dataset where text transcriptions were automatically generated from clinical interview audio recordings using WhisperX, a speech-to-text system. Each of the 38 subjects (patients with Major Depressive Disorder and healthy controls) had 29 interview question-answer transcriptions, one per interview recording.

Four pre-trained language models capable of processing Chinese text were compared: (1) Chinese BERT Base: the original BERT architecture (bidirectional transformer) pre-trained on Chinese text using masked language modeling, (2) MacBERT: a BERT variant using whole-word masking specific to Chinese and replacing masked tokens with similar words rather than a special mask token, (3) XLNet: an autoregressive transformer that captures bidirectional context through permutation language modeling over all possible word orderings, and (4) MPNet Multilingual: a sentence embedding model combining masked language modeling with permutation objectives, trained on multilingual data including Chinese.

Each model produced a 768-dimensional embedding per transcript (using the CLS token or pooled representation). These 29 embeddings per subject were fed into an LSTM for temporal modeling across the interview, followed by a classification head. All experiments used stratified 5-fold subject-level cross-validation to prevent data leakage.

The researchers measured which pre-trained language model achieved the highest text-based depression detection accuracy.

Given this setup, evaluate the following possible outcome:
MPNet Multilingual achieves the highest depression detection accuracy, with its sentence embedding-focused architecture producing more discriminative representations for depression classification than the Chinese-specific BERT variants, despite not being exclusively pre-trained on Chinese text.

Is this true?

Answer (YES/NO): NO